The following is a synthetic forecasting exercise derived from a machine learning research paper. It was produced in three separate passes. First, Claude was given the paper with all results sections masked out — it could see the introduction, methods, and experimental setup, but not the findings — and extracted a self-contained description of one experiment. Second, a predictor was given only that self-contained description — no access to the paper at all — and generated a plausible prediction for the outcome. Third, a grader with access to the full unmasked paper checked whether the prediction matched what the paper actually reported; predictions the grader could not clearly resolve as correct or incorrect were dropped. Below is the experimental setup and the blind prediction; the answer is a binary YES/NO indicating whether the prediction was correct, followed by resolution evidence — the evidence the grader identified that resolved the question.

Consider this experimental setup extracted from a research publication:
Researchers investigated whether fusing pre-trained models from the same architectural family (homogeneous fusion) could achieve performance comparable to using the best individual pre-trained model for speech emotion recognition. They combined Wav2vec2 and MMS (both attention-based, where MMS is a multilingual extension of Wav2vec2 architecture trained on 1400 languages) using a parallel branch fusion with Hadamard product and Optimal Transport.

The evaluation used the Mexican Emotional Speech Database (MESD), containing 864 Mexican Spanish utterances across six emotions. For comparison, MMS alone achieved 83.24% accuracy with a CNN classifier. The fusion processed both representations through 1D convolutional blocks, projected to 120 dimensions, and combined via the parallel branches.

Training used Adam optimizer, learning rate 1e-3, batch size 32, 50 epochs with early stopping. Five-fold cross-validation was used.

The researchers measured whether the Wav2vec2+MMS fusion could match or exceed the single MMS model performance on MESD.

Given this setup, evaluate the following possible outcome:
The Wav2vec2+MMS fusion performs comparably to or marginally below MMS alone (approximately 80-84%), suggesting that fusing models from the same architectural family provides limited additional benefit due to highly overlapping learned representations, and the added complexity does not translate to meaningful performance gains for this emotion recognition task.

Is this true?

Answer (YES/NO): NO